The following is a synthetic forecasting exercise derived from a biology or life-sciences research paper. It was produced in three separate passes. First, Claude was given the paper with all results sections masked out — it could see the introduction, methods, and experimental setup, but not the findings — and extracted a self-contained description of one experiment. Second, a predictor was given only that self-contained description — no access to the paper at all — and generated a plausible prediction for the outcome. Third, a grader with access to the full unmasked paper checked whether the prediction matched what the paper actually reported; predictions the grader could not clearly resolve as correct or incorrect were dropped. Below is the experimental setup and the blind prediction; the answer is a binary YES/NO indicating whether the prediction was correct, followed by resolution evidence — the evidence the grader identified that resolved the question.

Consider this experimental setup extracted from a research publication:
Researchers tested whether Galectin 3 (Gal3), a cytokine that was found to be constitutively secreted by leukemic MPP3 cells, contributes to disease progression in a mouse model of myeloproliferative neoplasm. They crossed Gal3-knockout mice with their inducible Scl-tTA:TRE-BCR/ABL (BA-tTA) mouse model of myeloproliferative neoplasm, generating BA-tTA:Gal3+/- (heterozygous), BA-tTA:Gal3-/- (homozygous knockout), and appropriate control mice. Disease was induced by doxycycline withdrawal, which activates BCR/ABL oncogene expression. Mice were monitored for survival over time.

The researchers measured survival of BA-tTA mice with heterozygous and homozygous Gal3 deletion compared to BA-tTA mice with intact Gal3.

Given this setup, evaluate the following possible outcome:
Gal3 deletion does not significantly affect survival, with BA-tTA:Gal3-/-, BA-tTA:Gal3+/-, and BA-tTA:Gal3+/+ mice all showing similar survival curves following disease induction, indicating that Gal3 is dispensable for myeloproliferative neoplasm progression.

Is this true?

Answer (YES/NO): NO